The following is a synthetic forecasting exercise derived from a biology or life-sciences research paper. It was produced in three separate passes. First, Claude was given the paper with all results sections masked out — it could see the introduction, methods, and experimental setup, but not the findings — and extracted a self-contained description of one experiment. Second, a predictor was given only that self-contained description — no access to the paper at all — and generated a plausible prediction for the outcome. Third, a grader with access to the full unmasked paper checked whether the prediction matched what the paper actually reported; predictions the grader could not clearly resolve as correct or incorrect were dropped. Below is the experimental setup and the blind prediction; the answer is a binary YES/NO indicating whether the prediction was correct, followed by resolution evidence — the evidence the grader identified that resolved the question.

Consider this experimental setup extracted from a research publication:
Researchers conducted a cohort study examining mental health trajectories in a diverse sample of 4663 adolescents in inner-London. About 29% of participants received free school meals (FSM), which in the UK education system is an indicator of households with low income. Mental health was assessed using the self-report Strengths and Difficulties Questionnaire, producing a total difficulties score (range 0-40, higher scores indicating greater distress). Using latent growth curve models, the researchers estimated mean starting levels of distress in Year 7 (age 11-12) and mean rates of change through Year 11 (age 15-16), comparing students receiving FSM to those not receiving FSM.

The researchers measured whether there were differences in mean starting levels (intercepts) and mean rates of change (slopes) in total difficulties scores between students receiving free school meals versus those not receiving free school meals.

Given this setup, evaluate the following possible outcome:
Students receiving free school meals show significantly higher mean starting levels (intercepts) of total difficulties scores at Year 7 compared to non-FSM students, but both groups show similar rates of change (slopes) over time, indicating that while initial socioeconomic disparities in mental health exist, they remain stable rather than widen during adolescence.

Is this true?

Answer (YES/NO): YES